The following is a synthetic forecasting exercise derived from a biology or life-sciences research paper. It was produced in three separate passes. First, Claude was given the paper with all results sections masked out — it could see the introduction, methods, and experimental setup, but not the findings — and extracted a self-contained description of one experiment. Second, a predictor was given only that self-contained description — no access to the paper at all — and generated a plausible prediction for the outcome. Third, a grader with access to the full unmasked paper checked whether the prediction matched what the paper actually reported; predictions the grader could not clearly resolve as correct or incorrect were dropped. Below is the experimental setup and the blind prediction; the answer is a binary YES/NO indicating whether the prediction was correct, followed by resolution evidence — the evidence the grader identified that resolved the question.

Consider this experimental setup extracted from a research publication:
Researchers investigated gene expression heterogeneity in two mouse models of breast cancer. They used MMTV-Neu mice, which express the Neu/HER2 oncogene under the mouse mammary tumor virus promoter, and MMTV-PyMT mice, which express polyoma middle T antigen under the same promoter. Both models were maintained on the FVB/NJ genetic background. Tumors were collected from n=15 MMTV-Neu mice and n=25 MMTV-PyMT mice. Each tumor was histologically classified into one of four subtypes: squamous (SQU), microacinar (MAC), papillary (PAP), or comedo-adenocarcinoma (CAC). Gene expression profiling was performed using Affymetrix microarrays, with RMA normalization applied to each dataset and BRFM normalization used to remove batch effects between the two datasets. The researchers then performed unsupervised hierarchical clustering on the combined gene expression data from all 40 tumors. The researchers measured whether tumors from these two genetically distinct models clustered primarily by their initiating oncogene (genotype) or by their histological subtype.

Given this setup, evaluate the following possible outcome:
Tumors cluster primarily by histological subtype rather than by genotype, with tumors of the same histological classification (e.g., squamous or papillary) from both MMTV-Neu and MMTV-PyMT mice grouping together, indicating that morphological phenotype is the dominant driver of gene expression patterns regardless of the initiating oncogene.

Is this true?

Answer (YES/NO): YES